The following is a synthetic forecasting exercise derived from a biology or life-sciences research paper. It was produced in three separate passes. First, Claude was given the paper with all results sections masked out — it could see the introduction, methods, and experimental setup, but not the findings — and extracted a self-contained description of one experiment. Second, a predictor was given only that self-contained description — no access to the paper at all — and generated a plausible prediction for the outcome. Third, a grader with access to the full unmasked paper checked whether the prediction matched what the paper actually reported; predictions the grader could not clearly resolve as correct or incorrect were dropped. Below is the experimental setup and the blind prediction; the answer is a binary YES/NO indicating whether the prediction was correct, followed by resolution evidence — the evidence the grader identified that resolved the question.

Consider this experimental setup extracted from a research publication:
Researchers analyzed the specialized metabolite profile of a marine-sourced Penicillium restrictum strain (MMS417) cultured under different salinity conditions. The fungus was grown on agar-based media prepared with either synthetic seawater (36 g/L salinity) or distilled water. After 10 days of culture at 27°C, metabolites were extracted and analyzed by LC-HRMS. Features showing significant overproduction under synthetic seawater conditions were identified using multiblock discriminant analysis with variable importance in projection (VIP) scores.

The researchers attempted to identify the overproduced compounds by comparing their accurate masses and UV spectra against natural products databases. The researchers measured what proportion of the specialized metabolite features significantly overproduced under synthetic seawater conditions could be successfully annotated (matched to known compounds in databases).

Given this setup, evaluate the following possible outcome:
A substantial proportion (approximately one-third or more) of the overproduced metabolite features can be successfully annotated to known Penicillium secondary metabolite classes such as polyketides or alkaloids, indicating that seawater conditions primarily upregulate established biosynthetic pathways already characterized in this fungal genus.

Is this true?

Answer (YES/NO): NO